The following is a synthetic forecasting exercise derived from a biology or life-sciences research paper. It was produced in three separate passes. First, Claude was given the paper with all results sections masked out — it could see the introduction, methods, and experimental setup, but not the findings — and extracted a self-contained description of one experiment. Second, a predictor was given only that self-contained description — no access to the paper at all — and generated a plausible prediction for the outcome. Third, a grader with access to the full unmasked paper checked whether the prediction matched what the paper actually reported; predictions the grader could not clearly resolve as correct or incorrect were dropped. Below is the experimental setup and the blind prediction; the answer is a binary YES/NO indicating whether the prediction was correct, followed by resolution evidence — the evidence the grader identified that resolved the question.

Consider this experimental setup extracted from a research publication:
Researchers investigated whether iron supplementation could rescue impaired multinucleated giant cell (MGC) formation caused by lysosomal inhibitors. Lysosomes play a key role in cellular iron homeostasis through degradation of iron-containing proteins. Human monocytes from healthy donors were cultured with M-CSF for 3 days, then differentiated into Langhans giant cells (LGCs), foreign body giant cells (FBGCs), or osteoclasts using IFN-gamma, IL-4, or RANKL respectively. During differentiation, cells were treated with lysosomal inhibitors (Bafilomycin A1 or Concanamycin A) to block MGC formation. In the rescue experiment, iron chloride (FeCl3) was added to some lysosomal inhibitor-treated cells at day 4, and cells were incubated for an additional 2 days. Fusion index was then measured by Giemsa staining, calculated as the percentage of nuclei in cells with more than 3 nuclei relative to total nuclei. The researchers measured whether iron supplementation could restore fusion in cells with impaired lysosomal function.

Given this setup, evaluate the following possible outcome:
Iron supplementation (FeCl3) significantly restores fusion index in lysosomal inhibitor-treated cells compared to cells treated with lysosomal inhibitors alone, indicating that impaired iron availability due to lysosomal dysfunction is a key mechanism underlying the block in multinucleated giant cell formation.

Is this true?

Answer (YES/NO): NO